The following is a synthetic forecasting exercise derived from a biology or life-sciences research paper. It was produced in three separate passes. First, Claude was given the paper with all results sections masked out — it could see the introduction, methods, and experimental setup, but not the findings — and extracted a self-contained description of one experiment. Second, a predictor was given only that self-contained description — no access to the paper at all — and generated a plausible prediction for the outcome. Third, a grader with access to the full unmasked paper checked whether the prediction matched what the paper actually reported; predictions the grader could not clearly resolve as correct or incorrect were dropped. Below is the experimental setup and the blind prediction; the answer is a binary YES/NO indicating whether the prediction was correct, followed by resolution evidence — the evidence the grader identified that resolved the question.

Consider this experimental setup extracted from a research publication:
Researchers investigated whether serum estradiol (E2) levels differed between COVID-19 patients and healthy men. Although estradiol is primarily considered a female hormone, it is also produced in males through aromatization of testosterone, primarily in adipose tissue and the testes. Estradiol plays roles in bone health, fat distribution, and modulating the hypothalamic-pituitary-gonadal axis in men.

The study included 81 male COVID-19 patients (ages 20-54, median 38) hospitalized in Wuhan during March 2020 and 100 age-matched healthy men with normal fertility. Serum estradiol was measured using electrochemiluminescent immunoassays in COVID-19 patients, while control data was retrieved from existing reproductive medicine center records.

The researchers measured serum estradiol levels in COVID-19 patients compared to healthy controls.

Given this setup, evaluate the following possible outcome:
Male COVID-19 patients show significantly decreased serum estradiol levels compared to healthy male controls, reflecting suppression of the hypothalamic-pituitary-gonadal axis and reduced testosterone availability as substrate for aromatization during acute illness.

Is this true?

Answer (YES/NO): NO